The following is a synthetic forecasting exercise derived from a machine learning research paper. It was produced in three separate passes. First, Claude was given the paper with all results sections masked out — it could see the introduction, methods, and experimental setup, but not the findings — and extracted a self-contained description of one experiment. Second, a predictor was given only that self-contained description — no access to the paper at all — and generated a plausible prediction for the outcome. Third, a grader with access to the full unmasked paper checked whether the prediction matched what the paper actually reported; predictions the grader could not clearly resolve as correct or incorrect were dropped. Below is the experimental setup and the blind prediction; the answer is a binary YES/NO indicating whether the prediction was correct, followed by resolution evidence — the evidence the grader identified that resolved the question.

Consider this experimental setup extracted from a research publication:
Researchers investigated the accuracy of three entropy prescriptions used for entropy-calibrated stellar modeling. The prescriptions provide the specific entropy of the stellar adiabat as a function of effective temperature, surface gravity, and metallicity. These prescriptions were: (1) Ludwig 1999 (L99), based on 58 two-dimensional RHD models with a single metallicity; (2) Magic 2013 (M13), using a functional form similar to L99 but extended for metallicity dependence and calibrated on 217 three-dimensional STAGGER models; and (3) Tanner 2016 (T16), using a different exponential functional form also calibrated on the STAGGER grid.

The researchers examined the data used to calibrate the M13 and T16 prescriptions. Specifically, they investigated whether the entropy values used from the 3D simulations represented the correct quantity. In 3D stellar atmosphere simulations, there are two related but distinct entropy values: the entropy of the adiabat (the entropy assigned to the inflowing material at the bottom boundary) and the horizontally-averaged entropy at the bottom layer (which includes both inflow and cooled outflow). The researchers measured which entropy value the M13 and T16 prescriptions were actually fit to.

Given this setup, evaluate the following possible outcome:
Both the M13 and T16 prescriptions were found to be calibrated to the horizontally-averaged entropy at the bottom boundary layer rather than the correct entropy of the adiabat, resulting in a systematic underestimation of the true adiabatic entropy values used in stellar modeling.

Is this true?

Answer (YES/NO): NO